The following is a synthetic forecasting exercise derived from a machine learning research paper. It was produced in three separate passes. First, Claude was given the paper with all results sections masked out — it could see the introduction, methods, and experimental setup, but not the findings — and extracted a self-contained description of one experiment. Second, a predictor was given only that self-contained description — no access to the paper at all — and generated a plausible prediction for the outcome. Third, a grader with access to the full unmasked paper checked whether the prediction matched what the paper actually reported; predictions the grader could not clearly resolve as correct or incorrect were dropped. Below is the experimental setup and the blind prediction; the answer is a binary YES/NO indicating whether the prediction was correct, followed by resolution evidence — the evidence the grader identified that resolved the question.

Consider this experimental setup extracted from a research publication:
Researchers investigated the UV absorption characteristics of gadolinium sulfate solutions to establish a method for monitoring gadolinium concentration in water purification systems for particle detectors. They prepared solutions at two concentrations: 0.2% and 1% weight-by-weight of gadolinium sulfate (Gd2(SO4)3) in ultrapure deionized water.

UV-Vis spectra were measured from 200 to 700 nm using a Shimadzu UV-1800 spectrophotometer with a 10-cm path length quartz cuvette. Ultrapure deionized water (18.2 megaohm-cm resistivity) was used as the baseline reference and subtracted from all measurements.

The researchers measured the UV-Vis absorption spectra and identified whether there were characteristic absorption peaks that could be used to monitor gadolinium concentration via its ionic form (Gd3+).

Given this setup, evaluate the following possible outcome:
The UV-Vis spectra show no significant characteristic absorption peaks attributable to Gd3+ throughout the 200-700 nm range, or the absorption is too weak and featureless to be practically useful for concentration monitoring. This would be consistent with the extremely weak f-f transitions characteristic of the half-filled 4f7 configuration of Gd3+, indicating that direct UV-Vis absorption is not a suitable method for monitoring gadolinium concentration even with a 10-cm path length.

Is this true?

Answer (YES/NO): NO